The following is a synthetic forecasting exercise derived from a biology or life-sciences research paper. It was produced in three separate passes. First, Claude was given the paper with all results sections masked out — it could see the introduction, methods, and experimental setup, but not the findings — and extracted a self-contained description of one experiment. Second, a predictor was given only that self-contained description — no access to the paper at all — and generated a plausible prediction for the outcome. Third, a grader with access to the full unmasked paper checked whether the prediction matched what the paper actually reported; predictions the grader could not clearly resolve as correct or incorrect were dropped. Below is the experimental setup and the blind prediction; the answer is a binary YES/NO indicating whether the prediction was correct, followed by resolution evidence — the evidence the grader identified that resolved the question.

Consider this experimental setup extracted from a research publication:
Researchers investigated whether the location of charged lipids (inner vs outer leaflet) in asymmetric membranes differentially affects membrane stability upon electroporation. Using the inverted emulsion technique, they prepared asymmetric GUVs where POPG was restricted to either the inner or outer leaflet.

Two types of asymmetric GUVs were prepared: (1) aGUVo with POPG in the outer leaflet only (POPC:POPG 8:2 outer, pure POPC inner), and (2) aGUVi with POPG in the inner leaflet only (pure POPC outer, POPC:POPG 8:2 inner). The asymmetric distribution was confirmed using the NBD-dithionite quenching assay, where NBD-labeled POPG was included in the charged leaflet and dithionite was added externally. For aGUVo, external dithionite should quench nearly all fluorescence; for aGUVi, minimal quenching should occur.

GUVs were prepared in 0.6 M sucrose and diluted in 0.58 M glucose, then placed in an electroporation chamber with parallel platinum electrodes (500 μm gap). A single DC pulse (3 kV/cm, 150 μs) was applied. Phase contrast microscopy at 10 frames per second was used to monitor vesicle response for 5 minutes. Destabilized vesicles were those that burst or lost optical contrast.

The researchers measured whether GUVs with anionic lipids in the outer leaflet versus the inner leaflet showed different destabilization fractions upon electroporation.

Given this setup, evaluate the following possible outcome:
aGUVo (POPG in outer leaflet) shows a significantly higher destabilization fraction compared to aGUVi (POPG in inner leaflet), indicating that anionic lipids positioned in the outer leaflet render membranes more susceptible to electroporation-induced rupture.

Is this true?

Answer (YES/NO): NO